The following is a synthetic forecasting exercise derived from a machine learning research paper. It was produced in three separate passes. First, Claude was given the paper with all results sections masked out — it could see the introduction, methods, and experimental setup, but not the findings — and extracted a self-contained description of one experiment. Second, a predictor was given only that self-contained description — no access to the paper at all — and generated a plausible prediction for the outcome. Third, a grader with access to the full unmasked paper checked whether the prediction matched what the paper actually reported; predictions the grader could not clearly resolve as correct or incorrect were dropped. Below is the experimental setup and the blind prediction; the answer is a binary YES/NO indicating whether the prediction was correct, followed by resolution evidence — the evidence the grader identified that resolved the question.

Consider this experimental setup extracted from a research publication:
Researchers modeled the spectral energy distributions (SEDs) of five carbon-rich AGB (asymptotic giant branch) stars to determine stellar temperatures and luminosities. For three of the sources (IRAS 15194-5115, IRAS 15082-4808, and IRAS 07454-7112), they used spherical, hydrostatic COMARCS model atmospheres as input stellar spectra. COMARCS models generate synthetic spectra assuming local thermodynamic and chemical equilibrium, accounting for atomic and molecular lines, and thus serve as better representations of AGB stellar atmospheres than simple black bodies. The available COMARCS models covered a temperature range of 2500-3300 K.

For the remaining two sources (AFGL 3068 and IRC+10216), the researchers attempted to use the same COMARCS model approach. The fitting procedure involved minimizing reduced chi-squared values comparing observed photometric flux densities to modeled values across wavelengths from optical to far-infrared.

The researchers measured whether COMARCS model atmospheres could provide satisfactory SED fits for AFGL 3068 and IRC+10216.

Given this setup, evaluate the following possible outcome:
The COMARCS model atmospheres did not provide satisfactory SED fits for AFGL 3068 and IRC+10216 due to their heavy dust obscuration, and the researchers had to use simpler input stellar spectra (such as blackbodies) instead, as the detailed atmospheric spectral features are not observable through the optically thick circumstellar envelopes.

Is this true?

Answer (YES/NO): NO